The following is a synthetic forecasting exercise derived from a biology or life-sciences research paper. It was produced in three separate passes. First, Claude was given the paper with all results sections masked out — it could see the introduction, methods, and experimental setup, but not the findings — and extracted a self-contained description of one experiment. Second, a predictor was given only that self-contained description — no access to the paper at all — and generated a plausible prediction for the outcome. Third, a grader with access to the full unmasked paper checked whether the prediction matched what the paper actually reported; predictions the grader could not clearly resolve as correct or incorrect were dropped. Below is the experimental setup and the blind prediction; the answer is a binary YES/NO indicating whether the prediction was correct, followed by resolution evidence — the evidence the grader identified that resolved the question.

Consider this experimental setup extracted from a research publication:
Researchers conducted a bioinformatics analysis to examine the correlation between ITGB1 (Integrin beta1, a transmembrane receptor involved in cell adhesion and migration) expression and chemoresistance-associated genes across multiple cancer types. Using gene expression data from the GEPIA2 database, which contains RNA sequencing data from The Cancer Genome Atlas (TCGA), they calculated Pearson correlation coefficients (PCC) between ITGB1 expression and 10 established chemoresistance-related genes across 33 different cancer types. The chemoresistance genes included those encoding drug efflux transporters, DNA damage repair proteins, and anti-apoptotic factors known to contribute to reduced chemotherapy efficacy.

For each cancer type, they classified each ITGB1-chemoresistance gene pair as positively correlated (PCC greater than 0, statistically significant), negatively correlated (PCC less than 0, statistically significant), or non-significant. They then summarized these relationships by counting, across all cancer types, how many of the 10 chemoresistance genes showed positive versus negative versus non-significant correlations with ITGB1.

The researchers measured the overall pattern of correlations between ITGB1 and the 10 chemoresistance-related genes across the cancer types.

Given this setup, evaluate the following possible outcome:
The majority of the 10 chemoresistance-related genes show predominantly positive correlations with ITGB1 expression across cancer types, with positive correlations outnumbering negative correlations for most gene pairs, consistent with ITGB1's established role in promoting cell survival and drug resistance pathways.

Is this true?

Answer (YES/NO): YES